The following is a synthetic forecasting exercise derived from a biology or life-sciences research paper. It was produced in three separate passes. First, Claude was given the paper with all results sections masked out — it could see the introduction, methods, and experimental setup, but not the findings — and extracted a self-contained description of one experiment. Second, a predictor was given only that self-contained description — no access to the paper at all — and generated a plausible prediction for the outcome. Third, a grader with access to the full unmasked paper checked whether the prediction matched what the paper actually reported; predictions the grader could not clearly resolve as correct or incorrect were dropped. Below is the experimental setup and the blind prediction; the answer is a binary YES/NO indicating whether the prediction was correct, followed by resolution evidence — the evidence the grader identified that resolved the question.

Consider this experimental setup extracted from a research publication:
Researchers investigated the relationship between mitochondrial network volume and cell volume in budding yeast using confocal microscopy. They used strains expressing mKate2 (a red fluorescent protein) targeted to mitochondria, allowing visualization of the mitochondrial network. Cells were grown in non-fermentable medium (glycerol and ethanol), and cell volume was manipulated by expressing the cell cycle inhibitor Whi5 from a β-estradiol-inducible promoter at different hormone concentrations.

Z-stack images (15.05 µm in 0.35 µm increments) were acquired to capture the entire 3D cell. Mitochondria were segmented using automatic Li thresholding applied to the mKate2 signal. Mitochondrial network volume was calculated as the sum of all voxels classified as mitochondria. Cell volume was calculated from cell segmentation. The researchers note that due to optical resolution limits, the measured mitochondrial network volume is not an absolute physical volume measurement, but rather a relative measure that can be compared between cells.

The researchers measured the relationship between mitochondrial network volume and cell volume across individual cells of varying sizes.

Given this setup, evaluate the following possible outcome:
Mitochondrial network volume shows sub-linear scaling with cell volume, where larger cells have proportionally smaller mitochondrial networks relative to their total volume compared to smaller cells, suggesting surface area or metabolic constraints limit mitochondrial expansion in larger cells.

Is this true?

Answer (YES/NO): NO